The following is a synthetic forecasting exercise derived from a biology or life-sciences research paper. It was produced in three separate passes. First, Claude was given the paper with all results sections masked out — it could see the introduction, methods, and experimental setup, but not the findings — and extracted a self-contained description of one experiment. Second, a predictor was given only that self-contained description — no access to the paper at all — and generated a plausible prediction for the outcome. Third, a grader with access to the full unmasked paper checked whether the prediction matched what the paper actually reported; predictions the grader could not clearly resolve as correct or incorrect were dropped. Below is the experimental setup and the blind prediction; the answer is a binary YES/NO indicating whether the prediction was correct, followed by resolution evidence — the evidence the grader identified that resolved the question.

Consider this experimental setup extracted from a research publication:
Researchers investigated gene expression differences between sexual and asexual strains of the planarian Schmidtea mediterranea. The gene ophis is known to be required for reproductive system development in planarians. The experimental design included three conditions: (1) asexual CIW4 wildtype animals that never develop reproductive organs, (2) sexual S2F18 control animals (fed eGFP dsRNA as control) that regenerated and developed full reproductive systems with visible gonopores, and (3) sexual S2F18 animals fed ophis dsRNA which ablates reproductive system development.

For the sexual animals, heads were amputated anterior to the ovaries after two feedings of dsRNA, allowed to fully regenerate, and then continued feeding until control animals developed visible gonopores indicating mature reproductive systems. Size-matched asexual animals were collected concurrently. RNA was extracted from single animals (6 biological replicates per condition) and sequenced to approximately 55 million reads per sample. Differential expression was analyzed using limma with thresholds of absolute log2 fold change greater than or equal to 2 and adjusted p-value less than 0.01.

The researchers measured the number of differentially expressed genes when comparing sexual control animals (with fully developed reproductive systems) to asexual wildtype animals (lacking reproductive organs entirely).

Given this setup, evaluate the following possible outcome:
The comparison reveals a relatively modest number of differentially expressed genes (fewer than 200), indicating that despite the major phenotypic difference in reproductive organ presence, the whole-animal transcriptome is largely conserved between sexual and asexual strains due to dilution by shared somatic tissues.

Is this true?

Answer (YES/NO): NO